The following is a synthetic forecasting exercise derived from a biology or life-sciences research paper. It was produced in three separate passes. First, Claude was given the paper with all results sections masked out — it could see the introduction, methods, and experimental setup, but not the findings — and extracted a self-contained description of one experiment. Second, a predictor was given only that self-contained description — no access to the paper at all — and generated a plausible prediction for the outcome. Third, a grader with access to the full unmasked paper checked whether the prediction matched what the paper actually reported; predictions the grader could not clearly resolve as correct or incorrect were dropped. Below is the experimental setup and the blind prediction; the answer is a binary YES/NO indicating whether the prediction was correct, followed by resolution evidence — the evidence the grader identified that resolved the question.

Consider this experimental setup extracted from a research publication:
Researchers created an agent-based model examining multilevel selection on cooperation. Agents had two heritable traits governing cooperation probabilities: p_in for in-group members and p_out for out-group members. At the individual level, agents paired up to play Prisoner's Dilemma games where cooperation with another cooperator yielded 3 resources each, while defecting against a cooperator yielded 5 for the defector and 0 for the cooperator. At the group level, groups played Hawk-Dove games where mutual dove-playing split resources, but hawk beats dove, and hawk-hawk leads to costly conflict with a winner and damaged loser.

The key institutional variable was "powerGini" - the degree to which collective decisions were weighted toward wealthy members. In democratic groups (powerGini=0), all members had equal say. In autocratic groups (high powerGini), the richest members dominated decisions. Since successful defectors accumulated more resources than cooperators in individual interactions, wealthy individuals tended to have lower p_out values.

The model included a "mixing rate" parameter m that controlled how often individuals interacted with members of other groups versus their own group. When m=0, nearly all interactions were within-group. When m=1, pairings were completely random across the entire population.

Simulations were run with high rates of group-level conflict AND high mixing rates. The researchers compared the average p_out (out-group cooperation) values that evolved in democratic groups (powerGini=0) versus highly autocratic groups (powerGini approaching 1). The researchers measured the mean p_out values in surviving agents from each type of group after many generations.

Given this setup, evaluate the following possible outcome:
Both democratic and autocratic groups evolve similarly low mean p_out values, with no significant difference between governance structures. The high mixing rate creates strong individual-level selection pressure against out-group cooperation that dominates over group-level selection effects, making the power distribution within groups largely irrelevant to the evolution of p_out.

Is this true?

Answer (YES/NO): NO